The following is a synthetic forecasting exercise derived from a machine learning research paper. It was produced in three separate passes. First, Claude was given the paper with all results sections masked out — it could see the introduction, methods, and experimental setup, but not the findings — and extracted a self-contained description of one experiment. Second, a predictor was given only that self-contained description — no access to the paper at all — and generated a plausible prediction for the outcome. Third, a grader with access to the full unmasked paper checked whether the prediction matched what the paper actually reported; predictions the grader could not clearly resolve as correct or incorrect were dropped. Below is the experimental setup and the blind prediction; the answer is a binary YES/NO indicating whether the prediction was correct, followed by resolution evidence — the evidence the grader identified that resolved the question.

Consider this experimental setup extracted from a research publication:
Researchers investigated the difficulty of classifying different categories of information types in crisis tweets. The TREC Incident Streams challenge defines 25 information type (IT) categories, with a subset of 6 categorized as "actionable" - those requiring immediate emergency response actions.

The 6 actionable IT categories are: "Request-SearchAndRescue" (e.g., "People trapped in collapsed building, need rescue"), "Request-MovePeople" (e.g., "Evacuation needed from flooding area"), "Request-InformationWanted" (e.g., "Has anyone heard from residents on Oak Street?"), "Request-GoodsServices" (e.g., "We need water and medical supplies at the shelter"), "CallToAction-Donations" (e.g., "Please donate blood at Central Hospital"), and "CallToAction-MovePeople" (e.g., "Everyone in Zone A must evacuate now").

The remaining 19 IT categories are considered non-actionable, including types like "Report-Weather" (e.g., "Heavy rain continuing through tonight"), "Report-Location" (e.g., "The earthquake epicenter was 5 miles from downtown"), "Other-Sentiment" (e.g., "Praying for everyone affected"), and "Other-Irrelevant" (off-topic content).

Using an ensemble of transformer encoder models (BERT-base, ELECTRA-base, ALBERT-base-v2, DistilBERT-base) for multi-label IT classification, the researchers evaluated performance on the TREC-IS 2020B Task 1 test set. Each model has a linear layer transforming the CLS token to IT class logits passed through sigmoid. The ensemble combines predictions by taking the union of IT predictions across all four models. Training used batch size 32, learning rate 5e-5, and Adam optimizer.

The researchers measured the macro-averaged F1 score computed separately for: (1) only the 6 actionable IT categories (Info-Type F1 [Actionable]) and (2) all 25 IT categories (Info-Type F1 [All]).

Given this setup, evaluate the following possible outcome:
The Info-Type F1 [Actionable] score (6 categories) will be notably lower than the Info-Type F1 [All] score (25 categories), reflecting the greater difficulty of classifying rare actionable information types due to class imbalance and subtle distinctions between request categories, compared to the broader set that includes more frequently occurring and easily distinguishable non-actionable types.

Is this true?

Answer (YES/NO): YES